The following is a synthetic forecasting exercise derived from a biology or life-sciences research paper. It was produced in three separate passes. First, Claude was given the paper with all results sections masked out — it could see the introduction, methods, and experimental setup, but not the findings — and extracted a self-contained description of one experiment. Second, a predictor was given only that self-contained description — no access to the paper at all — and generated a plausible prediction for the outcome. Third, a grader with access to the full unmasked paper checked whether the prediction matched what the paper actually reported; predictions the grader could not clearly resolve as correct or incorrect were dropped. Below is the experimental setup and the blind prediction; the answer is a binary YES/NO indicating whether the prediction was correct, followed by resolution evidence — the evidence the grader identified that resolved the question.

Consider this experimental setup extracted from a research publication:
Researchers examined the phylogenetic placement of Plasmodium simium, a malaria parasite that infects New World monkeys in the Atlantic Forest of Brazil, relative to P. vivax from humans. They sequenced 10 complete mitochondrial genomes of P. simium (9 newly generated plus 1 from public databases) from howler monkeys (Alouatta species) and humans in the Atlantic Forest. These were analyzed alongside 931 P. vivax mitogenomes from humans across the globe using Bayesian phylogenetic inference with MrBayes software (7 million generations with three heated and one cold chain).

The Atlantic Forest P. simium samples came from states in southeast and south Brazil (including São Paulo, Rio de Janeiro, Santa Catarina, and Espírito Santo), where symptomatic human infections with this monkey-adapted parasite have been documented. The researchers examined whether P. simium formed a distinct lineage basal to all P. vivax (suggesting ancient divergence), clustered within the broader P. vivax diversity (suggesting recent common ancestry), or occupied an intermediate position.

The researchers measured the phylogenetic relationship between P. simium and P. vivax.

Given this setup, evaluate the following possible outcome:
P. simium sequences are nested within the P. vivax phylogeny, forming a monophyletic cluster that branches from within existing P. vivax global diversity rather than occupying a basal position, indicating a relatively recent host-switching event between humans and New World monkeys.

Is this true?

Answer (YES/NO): NO